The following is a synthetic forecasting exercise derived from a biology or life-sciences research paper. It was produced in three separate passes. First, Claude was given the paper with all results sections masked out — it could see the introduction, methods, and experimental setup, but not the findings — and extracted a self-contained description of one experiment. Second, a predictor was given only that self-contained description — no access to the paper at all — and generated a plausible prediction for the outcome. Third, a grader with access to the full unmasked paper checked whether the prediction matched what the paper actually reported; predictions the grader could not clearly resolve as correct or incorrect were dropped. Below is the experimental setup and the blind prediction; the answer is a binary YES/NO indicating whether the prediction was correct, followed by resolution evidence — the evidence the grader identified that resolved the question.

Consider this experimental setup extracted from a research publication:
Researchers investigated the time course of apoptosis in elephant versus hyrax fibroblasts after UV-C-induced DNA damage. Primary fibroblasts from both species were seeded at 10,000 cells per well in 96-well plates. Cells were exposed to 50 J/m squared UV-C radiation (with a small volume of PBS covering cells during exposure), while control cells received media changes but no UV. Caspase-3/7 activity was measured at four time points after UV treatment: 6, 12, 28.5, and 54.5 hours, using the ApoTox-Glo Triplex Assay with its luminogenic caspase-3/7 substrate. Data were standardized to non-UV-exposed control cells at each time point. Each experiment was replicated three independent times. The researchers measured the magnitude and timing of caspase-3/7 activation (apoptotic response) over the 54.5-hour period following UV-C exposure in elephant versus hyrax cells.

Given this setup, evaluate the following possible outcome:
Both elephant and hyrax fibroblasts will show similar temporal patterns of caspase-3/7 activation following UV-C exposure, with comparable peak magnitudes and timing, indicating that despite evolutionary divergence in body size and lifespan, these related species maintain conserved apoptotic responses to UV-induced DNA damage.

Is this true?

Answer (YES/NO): NO